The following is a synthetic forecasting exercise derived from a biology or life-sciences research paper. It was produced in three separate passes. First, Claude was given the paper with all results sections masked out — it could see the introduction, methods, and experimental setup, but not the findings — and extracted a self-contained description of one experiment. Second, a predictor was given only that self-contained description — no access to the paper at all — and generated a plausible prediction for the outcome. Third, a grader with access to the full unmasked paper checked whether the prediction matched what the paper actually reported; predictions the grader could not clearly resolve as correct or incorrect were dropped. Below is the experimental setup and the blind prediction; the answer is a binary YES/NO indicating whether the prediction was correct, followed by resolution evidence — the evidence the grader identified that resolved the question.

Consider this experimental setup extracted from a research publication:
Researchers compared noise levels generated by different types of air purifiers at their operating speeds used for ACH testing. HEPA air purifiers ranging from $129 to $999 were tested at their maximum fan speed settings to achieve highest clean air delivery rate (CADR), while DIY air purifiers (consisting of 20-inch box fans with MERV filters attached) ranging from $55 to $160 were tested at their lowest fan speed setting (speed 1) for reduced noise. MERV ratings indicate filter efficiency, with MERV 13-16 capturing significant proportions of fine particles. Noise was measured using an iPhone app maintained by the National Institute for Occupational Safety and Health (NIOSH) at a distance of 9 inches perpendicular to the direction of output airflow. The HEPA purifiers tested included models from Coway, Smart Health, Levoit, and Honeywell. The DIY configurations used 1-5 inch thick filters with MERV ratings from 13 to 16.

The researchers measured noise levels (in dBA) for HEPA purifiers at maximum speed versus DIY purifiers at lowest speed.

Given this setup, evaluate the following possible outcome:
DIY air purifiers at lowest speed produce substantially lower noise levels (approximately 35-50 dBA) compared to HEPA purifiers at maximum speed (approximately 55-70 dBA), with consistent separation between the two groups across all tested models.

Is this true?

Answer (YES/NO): NO